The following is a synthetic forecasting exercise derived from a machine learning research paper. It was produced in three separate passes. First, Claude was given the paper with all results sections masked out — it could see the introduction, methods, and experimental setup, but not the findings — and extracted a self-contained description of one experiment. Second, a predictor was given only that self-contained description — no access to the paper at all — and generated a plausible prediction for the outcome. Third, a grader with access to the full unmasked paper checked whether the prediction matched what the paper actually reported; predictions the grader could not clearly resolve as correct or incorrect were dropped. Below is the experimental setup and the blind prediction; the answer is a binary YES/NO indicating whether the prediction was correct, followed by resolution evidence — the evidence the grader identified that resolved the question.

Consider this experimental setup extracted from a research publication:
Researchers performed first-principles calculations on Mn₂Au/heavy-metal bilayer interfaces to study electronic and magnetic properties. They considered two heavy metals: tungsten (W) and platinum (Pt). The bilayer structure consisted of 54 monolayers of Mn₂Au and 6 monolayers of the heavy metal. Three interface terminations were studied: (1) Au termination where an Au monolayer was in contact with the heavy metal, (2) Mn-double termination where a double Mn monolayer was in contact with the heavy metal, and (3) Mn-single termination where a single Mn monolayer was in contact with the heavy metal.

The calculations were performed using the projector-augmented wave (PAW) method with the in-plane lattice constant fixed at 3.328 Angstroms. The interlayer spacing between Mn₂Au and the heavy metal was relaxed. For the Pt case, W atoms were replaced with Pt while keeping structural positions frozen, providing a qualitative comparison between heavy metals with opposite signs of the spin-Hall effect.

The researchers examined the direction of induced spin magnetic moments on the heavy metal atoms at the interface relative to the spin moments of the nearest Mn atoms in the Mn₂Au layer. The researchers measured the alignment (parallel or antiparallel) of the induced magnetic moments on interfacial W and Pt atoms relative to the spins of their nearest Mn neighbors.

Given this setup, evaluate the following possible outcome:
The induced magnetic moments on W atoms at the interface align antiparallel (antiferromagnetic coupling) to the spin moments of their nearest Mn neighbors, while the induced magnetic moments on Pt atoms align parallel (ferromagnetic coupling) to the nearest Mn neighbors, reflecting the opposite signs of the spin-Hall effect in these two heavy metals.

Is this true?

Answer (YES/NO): YES